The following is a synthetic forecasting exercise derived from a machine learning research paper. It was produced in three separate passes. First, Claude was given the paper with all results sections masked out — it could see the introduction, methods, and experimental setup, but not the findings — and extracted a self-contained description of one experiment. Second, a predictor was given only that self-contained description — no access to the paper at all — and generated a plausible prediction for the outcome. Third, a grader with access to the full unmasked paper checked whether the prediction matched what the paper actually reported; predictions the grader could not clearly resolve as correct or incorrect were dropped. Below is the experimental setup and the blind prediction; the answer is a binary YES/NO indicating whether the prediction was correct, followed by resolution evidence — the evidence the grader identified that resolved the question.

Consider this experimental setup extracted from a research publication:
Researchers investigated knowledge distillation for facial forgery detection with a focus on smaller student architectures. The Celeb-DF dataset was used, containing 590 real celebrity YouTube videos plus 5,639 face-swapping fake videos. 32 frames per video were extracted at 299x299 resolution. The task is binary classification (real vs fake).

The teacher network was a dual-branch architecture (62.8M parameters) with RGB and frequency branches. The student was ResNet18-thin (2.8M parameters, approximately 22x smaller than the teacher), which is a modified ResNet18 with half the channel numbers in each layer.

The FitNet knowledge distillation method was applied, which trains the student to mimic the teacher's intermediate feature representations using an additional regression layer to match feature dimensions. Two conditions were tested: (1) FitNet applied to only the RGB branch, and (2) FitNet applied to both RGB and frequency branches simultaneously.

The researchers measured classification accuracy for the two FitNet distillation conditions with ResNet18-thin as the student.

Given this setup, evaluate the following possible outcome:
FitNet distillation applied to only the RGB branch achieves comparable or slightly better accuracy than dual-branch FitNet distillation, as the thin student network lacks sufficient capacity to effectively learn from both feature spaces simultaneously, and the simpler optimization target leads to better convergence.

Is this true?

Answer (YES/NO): YES